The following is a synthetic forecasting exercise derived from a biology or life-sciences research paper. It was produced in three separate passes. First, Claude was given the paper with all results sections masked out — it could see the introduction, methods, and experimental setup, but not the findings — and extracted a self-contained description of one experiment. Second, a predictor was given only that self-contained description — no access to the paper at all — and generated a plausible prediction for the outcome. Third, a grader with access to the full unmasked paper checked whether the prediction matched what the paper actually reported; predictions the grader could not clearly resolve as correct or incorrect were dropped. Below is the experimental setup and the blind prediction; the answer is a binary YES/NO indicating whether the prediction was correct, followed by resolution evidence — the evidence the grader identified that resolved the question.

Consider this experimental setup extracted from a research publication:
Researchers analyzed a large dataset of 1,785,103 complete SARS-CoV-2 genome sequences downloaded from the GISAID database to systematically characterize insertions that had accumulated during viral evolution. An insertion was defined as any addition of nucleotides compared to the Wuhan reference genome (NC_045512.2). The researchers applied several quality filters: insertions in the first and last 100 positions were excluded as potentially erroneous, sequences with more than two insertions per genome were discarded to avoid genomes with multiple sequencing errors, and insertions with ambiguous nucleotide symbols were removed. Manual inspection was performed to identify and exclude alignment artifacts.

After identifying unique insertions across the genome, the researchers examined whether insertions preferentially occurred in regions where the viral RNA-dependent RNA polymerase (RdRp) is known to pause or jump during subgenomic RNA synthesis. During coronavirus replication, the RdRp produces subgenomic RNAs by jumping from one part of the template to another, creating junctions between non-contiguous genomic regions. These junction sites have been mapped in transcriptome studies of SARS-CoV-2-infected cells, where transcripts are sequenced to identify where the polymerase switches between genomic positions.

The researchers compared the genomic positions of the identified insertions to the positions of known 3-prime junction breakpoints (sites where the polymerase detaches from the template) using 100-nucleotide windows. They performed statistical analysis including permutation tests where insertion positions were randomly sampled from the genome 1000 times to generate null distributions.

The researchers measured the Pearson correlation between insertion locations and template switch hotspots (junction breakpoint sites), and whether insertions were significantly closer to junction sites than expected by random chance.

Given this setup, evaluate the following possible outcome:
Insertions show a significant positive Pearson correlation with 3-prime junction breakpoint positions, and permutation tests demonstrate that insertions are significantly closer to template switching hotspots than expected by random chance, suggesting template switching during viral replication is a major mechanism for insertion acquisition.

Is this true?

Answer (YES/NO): YES